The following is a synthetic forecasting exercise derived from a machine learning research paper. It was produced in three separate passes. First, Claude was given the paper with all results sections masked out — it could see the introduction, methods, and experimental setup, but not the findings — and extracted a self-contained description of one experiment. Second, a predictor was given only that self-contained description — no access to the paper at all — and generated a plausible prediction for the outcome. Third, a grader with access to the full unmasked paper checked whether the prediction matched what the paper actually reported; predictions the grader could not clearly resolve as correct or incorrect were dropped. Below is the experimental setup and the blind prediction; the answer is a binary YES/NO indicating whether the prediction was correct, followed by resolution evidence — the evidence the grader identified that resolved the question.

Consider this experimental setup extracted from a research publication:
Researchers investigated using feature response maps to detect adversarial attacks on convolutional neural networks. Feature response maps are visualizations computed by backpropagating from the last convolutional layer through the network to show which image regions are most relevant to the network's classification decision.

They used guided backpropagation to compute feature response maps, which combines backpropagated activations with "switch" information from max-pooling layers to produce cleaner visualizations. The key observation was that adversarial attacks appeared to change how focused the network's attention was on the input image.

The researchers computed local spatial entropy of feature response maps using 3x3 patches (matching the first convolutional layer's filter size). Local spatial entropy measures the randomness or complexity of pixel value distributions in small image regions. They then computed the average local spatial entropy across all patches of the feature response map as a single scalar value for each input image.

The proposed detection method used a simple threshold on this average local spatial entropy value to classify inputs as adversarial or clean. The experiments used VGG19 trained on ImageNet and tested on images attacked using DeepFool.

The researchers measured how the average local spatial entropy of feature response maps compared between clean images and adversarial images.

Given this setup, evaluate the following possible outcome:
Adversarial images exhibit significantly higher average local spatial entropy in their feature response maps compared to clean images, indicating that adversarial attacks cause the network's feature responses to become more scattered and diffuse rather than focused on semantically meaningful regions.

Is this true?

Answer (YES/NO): YES